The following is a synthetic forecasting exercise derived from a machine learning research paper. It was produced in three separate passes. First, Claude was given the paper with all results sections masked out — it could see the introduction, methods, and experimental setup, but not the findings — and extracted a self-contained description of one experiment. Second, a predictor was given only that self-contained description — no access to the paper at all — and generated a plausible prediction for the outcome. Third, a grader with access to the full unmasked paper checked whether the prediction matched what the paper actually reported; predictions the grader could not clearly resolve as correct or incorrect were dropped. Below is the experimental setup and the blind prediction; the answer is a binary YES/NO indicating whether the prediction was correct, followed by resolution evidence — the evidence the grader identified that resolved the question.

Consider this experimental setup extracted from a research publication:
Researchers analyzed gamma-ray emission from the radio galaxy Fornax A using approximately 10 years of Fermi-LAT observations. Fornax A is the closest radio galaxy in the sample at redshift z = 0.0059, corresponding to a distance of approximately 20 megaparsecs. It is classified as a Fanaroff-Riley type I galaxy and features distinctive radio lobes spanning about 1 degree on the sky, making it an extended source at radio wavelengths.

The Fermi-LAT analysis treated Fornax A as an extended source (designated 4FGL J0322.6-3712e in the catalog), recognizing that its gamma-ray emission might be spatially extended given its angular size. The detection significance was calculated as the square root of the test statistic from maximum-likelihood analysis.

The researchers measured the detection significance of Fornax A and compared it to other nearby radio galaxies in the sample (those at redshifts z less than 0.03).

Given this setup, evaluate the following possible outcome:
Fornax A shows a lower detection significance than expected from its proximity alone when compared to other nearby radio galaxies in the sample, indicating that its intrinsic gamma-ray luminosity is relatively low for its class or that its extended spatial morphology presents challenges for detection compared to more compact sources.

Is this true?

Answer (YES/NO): YES